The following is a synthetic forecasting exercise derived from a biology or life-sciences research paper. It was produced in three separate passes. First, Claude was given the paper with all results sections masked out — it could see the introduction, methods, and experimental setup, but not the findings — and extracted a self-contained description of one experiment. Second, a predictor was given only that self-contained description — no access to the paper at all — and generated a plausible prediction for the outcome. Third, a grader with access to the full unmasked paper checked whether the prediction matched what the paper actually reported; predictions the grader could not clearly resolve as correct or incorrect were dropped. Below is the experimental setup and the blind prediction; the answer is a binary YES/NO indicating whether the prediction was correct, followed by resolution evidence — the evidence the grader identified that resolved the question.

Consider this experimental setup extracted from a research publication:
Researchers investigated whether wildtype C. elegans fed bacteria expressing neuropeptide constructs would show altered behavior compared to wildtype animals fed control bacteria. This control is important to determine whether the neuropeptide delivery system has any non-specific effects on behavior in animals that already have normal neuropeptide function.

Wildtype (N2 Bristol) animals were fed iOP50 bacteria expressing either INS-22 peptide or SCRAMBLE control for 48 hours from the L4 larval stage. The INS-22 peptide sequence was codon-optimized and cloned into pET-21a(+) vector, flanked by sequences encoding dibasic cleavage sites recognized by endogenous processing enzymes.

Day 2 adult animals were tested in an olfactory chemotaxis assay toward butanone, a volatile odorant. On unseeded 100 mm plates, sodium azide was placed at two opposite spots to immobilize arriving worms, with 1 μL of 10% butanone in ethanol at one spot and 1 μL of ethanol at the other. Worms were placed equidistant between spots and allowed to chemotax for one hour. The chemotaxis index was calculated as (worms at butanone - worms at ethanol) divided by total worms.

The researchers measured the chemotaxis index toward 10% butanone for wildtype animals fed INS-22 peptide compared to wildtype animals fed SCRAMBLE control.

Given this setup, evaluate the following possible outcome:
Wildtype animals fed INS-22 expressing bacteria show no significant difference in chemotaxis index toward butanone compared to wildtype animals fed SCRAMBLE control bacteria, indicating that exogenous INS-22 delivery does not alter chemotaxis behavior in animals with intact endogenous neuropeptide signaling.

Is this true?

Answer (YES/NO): NO